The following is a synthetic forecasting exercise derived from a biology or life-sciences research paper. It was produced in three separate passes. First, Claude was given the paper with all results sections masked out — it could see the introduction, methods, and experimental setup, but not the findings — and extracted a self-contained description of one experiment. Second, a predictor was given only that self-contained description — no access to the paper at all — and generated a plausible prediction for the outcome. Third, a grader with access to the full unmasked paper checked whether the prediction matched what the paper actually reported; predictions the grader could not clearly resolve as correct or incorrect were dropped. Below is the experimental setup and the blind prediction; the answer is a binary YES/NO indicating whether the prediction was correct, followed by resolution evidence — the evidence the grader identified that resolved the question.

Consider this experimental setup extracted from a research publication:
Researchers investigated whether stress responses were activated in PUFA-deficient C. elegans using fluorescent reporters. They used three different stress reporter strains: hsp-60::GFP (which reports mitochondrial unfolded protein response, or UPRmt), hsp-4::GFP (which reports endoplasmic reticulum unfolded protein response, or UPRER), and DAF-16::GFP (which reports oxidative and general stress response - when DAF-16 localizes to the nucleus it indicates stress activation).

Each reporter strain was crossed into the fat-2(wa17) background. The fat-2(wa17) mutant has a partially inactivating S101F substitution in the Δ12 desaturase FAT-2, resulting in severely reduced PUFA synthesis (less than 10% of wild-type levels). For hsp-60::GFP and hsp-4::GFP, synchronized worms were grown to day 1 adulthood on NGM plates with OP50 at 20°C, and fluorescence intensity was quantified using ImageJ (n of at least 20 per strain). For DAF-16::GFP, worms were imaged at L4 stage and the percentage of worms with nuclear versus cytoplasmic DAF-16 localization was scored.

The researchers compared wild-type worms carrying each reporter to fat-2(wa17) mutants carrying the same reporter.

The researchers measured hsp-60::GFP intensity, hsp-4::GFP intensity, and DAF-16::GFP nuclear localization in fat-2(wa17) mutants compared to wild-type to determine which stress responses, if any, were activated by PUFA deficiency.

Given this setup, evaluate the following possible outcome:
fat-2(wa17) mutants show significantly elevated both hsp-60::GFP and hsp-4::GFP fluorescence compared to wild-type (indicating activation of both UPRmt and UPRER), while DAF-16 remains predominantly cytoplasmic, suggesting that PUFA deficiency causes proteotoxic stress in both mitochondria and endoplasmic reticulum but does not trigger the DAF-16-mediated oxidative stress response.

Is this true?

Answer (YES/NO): NO